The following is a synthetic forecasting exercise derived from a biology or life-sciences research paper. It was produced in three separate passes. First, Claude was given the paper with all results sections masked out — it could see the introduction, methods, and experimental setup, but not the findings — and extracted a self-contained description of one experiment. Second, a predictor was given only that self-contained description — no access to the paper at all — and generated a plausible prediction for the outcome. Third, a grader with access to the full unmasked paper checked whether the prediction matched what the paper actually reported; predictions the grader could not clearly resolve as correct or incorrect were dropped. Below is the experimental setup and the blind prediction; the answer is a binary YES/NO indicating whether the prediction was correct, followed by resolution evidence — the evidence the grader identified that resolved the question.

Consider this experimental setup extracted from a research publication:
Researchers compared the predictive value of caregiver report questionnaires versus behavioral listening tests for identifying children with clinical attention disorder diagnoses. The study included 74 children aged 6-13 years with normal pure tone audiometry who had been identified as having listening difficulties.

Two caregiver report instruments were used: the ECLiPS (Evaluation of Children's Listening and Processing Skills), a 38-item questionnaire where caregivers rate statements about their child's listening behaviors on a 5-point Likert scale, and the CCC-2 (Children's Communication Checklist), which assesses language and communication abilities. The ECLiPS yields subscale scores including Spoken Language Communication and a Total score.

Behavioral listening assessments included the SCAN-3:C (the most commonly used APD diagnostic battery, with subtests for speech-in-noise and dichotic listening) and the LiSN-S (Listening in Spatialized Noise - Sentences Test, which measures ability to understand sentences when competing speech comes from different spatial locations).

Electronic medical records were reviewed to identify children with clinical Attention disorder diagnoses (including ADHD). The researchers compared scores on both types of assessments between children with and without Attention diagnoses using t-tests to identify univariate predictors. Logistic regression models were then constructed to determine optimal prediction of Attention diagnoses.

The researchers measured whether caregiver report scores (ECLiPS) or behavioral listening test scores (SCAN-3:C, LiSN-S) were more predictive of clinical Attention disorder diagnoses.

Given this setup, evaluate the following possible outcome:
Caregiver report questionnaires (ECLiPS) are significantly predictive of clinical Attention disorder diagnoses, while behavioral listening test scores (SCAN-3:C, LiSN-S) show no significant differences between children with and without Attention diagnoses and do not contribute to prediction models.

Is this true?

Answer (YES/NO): NO